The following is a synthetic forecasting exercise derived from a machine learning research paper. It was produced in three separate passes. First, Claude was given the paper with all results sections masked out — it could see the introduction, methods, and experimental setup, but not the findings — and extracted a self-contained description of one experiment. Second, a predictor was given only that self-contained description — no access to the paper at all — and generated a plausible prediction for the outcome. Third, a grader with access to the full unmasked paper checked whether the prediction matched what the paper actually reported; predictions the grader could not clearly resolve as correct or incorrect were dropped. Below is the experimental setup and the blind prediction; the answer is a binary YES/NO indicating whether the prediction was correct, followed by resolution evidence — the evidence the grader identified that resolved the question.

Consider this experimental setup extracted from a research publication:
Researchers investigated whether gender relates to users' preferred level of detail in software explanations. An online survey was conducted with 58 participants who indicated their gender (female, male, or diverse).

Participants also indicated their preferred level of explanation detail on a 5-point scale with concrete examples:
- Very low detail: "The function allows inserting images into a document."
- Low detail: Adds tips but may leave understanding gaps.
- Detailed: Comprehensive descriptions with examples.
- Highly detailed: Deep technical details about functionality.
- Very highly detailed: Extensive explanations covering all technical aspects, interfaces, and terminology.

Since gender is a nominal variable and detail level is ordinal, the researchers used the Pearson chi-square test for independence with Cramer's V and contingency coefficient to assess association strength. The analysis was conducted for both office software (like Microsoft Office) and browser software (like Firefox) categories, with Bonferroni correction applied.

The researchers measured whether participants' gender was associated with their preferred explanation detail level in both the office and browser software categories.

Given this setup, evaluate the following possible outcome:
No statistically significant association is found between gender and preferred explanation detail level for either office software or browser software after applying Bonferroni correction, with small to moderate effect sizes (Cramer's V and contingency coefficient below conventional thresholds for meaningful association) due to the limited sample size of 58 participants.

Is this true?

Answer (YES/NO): YES